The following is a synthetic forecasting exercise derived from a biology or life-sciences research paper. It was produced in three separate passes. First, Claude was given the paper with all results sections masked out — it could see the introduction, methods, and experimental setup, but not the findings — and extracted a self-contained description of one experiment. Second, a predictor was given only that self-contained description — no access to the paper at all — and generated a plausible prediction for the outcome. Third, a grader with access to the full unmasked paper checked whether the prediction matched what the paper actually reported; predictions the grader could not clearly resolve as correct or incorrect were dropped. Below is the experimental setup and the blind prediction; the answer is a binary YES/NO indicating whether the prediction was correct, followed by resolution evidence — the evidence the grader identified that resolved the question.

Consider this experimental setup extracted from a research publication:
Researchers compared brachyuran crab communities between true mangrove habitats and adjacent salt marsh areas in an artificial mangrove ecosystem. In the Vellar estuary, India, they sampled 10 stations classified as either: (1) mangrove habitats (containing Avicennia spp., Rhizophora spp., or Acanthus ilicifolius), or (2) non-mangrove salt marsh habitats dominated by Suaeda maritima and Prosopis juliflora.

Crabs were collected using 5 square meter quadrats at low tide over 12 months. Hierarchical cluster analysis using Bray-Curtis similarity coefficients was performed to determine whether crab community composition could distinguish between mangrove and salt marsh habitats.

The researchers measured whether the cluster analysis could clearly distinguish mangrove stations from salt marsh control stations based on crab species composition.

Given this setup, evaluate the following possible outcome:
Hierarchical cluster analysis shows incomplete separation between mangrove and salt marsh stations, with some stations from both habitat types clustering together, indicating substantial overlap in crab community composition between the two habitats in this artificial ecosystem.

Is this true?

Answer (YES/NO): NO